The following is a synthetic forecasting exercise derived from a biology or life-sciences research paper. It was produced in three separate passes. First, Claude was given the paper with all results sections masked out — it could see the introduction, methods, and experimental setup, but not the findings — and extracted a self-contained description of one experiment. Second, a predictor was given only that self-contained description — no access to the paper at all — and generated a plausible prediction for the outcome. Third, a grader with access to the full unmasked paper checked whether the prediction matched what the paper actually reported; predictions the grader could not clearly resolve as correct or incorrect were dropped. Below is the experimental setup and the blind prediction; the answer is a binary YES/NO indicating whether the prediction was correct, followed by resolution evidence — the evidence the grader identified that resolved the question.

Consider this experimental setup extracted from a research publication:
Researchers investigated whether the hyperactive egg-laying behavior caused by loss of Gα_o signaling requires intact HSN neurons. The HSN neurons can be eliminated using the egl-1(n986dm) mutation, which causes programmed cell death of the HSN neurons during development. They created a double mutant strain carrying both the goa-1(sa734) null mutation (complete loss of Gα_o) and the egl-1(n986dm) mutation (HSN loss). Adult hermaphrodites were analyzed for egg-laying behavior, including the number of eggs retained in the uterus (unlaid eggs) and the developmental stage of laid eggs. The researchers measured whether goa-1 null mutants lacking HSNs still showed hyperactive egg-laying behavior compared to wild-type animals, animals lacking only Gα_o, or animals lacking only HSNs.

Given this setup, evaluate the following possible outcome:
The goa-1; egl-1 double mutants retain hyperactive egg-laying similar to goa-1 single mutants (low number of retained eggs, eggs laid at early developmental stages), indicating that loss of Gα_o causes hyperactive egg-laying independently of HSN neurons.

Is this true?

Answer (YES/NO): YES